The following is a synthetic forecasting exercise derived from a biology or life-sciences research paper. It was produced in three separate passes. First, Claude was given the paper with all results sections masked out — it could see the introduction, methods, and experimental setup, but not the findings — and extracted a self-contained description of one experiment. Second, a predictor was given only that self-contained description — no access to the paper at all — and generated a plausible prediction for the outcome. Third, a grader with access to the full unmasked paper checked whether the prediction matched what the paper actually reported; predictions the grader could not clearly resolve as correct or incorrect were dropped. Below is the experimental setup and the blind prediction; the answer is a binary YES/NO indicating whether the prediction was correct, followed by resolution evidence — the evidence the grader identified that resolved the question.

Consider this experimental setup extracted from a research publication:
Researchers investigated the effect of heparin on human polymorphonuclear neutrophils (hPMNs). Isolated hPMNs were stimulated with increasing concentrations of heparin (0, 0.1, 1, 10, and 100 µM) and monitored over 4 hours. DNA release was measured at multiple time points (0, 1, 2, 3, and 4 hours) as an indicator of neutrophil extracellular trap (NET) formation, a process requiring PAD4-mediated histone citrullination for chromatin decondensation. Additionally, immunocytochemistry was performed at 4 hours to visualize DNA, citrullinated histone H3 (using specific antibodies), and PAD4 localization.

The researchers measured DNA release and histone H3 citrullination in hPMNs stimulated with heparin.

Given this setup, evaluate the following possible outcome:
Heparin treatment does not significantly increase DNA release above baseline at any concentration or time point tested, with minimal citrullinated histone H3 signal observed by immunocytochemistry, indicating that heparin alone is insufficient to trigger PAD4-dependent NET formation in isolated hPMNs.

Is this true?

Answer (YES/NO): NO